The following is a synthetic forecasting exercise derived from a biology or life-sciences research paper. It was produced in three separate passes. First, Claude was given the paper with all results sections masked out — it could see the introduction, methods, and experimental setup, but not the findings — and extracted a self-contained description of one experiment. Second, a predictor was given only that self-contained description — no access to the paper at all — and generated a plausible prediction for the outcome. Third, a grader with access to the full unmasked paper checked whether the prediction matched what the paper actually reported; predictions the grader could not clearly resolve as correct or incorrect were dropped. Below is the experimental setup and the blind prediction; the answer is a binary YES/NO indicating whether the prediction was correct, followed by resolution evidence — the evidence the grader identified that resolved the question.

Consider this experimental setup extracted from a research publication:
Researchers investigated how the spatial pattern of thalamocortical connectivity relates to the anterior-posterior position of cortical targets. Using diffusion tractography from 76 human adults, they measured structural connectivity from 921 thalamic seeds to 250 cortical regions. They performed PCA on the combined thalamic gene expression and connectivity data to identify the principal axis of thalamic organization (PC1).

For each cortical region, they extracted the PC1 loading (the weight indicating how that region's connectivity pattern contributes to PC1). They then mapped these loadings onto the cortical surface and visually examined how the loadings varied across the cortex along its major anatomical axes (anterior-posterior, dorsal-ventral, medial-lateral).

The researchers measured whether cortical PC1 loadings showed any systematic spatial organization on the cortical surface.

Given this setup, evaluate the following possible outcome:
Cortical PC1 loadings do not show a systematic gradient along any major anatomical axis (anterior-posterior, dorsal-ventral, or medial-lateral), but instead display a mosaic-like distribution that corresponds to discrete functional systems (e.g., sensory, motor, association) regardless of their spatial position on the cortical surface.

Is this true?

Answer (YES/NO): NO